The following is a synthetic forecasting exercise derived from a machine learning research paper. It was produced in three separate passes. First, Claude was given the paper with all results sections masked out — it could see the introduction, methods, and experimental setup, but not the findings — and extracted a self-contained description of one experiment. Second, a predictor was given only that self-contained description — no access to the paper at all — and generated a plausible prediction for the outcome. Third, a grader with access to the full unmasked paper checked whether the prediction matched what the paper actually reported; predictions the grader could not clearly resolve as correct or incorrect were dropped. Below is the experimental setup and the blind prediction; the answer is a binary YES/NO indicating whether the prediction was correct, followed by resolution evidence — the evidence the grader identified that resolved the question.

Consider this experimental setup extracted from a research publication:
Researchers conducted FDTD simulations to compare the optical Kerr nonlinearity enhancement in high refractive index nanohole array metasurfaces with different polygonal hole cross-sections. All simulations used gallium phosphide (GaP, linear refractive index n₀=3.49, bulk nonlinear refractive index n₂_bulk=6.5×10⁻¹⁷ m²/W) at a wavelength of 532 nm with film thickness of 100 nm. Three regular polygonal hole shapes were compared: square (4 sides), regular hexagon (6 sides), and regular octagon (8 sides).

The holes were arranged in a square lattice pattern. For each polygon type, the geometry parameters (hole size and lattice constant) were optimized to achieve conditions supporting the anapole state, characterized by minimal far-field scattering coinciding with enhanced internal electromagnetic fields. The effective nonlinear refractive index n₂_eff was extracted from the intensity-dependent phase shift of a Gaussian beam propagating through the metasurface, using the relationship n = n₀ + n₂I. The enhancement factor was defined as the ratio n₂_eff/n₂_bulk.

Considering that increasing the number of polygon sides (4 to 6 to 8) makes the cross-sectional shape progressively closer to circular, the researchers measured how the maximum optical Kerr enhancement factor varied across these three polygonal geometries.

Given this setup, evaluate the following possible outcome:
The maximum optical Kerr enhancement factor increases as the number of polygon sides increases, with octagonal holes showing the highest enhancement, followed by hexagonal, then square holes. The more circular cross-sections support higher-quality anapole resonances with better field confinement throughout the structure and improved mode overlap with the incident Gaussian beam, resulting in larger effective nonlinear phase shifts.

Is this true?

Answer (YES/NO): NO